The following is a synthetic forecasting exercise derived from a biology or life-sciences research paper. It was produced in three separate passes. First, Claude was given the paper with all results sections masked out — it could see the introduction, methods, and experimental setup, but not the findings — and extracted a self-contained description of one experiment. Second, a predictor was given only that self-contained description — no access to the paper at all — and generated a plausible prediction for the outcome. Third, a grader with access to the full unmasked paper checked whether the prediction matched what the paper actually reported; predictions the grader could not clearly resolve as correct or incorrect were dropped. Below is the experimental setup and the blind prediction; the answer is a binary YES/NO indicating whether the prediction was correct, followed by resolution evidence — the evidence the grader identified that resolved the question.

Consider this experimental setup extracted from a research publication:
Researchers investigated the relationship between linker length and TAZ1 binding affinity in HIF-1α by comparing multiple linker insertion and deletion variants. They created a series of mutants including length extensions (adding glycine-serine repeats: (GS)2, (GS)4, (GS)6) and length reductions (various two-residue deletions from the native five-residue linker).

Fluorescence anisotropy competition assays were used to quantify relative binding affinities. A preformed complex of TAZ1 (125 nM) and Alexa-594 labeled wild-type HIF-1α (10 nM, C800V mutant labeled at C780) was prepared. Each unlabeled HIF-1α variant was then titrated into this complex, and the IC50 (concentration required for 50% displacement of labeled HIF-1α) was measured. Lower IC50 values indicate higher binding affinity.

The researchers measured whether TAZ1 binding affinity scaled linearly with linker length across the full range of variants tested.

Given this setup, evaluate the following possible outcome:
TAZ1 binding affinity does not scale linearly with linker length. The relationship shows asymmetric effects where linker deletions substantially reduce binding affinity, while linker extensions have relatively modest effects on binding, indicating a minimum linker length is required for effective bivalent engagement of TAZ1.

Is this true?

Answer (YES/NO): NO